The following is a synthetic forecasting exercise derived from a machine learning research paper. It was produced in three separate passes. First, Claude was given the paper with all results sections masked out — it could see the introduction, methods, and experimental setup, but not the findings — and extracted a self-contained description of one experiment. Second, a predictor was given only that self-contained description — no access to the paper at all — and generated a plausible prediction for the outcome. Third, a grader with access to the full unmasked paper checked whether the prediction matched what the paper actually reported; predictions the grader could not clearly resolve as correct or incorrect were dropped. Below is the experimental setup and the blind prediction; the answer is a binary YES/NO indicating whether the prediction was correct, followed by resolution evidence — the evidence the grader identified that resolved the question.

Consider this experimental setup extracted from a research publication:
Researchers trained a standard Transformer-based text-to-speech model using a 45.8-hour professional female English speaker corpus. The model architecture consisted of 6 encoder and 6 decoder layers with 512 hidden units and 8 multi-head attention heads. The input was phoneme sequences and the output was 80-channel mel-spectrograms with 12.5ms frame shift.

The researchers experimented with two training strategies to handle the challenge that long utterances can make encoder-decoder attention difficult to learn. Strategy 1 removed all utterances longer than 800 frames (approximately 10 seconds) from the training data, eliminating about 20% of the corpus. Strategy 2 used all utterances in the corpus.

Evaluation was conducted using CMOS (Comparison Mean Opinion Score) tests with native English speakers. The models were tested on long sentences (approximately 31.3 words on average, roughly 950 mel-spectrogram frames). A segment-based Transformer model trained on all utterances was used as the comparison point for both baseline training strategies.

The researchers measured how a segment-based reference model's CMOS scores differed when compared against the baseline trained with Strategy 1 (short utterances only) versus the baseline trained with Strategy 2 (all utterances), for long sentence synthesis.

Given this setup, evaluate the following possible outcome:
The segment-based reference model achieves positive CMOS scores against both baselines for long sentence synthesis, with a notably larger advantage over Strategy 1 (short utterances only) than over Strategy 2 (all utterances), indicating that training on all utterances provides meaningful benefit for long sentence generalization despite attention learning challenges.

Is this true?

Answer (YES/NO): NO